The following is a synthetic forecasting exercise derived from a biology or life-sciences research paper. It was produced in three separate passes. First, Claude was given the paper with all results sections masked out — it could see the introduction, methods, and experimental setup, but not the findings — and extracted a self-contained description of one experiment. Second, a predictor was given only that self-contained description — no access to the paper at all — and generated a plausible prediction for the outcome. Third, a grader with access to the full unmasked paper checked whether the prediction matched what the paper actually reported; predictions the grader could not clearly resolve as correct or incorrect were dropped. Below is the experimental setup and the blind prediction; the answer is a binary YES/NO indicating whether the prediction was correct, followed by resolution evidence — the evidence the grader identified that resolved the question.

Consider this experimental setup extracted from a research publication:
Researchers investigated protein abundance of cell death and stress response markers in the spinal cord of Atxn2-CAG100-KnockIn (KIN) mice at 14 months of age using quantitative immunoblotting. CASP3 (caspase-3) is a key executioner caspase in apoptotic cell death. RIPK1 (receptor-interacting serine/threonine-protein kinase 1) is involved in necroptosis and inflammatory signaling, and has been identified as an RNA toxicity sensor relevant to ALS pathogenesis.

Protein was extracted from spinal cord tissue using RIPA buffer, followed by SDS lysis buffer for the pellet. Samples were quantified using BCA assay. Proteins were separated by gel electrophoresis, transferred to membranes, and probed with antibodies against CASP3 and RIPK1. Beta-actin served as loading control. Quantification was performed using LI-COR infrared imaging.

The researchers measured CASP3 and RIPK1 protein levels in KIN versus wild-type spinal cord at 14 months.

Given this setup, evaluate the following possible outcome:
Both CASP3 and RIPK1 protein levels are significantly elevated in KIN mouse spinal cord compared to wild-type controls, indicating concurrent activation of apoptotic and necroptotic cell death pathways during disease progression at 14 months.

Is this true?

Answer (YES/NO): YES